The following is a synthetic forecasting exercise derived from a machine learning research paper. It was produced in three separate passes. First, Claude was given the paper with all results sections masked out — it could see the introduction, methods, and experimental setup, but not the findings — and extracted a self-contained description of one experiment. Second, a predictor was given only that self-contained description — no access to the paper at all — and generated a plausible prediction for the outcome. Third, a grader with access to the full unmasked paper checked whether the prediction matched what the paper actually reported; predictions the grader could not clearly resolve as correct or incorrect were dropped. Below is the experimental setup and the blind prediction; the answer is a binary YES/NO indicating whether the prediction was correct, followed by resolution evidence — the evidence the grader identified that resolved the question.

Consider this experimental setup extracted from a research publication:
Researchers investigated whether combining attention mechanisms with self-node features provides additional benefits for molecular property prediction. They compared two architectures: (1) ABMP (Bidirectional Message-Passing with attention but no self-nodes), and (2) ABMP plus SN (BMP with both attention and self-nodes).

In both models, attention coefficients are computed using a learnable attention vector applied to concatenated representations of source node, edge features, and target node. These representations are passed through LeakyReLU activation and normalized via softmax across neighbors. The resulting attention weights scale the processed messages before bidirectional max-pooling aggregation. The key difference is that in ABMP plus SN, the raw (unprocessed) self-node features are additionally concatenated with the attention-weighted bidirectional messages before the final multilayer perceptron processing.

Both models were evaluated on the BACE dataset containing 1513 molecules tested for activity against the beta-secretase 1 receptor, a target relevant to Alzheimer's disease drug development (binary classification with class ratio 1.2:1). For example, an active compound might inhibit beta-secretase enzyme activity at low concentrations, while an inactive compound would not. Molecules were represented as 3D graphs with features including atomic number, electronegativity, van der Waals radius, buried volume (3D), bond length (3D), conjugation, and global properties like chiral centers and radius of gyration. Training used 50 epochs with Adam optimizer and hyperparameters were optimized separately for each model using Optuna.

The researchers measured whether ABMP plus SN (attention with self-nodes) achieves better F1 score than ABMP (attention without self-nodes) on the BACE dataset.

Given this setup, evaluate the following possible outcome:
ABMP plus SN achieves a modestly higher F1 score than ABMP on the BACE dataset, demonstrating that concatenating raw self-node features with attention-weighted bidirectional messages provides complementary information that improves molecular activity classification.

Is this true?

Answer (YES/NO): NO